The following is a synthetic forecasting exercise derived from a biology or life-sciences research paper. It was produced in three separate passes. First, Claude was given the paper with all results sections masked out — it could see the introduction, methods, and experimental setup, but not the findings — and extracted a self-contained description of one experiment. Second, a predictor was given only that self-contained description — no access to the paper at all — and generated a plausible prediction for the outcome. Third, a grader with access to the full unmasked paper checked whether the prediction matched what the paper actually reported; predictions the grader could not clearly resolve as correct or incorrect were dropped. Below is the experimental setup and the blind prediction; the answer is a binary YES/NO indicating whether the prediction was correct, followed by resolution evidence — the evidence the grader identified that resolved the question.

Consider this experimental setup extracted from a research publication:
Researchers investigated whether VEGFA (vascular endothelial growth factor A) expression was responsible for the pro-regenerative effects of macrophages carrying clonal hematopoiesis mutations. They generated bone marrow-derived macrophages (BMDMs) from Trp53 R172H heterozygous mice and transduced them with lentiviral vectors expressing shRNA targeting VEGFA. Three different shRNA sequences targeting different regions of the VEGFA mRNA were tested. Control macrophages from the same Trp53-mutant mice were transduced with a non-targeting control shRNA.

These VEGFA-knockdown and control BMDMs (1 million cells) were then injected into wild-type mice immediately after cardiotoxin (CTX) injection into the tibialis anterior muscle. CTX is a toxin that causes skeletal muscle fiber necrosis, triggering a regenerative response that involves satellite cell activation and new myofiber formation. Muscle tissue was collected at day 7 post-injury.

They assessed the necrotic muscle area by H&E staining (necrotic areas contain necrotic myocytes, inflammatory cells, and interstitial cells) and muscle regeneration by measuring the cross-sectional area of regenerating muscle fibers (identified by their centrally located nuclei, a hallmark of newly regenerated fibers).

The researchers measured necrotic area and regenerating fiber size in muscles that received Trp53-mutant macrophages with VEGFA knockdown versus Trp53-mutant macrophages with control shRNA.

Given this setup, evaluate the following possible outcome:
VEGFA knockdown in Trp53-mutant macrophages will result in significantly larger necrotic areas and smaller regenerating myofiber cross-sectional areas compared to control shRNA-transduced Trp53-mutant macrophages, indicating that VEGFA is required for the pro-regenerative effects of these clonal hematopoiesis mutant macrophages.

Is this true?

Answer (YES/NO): YES